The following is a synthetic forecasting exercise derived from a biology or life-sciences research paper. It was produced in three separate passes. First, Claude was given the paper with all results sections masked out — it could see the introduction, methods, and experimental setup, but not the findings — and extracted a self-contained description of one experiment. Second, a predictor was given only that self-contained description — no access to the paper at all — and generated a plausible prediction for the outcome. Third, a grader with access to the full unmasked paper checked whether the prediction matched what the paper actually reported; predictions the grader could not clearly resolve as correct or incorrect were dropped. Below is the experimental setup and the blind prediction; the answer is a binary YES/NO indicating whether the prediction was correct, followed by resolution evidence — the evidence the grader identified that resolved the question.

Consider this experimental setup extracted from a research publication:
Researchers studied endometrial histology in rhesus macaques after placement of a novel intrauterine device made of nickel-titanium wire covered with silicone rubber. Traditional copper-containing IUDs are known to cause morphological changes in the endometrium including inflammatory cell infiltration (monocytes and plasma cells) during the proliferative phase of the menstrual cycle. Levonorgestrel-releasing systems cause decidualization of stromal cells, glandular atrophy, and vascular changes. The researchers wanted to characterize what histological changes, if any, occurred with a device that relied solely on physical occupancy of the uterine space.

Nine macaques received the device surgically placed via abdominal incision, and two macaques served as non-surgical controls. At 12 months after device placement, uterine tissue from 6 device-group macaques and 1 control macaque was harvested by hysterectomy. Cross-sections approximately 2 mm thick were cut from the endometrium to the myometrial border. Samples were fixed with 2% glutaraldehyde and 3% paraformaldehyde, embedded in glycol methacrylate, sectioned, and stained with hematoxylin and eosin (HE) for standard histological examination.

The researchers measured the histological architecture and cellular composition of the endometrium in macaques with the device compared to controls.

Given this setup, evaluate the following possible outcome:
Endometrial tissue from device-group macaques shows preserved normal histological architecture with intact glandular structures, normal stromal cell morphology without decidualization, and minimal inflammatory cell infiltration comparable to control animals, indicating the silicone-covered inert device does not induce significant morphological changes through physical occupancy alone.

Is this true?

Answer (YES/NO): NO